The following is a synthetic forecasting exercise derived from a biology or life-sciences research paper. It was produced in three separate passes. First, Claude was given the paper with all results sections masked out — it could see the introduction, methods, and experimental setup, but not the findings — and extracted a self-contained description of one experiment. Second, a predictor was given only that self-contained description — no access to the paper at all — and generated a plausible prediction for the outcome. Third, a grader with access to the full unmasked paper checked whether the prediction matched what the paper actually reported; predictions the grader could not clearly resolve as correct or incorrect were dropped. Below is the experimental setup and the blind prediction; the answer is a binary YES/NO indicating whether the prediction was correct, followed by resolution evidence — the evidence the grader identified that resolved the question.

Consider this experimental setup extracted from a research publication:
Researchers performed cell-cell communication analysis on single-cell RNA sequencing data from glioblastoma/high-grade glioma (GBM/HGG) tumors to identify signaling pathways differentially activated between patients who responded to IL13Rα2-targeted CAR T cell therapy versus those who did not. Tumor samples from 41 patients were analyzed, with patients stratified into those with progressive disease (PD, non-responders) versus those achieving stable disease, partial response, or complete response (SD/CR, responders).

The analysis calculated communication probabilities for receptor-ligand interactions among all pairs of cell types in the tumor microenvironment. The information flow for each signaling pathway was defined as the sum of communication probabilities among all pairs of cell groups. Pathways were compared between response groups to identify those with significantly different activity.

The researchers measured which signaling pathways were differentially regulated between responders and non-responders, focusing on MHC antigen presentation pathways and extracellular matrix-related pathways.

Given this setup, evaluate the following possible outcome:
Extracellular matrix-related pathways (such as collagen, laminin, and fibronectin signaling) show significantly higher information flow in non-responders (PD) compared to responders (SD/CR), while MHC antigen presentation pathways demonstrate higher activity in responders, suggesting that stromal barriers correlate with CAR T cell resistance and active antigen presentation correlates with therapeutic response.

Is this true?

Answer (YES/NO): YES